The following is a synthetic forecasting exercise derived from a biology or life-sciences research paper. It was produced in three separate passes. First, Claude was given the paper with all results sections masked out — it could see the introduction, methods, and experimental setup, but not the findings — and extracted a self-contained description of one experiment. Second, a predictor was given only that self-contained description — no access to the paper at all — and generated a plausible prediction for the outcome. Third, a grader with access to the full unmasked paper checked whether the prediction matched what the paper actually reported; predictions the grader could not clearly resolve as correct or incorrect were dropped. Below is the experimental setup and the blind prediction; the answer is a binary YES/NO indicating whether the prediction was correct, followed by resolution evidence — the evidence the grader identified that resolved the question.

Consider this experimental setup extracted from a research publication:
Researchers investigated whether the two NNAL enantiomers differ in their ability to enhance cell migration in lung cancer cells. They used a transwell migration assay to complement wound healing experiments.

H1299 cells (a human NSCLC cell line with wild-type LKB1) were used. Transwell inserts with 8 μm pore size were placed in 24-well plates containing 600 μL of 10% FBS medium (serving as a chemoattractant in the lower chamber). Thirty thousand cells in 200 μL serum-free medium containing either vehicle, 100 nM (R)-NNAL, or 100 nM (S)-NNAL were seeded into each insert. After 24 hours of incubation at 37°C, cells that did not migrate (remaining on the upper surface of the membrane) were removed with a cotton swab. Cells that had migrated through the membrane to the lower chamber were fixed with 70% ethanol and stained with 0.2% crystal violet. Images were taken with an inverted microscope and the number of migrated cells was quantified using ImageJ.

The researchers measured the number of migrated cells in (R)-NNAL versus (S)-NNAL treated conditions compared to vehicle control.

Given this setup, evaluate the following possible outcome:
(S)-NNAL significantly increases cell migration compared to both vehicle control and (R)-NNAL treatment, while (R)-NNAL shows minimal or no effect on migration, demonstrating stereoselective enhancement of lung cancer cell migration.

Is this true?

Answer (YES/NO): NO